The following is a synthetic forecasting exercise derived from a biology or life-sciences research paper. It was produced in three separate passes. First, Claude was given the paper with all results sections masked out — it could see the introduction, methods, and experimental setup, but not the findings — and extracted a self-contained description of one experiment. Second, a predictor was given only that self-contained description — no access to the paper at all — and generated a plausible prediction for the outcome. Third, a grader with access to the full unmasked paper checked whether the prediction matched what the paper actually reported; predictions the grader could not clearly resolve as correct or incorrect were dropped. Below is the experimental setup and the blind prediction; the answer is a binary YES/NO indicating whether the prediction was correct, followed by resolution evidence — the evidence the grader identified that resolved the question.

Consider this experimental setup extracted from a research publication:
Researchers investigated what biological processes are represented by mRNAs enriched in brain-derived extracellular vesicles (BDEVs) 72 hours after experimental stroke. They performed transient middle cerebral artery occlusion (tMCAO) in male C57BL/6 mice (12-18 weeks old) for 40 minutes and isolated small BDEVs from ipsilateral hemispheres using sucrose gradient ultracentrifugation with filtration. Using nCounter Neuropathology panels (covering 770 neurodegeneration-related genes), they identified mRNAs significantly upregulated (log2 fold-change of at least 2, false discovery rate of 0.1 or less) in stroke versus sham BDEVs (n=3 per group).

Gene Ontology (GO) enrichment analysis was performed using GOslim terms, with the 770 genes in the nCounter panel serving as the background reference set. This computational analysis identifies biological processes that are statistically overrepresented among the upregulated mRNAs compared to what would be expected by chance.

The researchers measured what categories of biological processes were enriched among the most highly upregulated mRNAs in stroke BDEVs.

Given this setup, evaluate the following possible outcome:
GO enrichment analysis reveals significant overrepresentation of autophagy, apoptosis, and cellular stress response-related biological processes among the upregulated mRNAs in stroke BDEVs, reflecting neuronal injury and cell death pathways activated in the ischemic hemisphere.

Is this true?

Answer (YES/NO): NO